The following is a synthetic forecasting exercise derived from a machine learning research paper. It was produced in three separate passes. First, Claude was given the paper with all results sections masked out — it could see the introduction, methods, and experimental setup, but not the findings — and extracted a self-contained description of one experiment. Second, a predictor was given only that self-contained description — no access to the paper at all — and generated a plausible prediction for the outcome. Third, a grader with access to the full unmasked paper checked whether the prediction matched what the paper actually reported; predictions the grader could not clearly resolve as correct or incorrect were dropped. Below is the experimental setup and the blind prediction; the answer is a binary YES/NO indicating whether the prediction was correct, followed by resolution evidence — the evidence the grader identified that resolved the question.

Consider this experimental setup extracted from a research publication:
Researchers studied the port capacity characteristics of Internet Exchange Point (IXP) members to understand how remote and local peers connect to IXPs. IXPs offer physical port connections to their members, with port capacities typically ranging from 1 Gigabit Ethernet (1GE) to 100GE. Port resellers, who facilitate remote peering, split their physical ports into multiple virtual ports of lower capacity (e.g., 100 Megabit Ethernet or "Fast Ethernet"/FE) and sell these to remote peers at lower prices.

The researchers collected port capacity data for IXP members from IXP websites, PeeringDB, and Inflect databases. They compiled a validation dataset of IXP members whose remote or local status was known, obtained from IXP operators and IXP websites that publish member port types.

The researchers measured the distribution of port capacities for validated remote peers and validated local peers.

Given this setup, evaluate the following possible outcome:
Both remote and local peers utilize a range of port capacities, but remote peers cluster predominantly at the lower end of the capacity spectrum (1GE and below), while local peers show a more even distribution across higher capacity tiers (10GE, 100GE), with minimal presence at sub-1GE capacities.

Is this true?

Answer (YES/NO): NO